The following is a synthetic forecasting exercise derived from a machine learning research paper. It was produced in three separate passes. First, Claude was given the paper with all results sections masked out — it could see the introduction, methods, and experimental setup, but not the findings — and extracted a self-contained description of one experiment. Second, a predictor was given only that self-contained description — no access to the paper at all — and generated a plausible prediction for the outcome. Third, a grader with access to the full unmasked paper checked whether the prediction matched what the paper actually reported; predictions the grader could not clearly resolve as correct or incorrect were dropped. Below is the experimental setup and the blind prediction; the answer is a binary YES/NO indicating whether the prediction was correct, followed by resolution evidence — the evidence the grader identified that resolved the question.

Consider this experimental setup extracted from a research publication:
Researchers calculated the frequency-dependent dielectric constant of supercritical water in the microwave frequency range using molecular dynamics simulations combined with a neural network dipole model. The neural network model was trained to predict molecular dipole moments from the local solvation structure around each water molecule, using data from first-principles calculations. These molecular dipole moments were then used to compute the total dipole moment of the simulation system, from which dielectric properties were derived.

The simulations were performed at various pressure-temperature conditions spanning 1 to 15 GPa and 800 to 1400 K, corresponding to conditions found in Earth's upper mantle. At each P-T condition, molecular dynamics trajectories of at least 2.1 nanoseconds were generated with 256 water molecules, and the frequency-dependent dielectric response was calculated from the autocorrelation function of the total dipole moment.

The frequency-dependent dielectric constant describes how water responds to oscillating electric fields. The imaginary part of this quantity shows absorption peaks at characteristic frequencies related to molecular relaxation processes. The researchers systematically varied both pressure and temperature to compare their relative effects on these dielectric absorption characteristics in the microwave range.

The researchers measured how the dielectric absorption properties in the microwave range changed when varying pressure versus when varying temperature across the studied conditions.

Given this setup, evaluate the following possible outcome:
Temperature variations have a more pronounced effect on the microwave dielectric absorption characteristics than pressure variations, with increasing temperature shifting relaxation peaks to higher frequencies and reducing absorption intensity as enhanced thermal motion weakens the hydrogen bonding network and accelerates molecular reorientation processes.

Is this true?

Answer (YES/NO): YES